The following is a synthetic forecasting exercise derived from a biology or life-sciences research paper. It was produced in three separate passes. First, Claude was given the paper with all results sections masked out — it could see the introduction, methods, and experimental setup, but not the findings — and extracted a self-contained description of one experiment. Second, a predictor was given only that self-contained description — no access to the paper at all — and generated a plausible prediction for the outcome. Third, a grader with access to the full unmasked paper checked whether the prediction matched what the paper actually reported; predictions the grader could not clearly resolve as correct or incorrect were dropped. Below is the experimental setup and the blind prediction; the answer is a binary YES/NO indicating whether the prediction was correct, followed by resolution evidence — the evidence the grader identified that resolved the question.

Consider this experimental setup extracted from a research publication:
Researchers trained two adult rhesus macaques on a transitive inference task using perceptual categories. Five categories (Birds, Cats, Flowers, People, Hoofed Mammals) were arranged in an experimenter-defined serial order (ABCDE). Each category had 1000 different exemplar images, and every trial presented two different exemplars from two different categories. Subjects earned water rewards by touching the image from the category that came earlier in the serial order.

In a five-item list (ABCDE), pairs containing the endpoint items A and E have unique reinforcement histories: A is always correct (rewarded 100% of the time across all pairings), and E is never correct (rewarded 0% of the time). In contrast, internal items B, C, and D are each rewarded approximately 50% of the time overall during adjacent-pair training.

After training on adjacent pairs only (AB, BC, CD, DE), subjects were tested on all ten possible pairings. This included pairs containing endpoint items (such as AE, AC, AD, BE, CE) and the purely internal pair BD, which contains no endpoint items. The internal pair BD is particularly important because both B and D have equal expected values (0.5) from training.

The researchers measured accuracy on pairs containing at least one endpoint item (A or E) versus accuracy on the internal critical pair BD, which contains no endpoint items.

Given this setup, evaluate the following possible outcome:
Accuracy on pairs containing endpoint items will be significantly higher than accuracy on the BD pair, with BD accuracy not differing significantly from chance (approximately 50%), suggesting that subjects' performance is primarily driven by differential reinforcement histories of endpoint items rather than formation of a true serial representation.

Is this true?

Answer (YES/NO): NO